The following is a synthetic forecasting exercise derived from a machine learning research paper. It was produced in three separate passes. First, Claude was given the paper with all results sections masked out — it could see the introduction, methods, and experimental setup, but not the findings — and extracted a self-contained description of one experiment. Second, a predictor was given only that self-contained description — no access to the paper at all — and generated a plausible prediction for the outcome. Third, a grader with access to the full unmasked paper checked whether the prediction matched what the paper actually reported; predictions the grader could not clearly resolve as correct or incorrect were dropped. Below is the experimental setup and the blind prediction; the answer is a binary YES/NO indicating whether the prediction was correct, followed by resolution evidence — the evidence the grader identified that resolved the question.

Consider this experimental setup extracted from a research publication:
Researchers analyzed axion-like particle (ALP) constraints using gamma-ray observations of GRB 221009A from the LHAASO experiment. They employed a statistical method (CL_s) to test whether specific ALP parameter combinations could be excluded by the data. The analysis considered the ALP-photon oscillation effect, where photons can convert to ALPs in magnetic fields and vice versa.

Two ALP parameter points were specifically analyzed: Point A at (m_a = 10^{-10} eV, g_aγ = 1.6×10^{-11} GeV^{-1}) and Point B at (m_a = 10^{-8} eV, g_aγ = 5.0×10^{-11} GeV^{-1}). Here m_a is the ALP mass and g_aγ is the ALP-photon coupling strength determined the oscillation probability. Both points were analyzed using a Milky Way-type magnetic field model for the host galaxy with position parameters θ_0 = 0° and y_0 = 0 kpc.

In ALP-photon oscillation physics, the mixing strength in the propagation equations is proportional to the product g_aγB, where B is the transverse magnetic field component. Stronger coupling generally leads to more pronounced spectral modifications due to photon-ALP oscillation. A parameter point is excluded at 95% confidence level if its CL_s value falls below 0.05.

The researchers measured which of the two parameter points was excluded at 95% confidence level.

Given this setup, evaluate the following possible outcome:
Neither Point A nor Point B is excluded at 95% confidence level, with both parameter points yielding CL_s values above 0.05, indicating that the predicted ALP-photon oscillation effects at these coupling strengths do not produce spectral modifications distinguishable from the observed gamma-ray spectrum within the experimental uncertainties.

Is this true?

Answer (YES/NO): NO